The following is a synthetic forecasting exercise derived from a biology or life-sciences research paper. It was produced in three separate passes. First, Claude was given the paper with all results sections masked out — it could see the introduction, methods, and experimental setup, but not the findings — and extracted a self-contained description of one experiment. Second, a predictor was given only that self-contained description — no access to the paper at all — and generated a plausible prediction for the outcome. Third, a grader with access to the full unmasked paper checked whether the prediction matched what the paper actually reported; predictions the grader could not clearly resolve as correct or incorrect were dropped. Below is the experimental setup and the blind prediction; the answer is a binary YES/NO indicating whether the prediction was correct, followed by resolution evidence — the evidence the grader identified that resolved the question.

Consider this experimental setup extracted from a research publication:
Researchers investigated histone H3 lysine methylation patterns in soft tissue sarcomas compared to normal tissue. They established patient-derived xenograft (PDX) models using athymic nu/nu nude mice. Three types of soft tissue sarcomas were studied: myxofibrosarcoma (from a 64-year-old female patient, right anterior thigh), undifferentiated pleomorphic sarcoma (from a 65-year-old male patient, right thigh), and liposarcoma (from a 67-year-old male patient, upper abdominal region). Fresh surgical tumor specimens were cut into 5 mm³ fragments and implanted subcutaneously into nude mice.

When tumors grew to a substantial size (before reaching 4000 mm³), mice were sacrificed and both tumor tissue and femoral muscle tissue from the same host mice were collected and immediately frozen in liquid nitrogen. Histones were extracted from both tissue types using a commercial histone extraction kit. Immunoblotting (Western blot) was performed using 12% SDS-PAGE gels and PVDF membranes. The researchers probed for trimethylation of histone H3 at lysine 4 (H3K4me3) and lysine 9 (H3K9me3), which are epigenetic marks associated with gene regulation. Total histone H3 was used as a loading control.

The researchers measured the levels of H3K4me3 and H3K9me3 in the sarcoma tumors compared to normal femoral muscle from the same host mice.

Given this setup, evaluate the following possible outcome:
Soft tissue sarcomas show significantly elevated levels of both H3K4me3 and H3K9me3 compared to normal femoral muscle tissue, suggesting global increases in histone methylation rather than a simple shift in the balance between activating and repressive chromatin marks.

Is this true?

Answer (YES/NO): YES